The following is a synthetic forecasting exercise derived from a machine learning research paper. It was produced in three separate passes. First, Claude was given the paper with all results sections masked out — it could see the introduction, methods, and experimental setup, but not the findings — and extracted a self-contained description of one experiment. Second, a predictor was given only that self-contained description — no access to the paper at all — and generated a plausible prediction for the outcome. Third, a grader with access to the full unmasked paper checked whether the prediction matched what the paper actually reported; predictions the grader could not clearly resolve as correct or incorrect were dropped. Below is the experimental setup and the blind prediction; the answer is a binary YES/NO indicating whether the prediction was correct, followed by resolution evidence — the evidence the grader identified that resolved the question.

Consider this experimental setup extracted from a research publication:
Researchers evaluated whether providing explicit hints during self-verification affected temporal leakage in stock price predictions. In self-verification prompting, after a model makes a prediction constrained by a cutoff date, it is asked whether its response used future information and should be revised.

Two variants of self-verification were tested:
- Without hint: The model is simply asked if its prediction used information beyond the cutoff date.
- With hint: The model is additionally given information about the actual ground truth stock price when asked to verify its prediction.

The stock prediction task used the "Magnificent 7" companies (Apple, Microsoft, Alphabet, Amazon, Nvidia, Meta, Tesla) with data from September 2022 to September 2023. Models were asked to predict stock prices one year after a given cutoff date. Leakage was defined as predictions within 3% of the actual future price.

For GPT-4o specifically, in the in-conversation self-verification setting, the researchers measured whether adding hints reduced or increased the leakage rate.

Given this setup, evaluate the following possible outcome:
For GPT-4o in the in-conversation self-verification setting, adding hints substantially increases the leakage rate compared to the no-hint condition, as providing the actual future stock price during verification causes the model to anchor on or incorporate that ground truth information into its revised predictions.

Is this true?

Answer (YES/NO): NO